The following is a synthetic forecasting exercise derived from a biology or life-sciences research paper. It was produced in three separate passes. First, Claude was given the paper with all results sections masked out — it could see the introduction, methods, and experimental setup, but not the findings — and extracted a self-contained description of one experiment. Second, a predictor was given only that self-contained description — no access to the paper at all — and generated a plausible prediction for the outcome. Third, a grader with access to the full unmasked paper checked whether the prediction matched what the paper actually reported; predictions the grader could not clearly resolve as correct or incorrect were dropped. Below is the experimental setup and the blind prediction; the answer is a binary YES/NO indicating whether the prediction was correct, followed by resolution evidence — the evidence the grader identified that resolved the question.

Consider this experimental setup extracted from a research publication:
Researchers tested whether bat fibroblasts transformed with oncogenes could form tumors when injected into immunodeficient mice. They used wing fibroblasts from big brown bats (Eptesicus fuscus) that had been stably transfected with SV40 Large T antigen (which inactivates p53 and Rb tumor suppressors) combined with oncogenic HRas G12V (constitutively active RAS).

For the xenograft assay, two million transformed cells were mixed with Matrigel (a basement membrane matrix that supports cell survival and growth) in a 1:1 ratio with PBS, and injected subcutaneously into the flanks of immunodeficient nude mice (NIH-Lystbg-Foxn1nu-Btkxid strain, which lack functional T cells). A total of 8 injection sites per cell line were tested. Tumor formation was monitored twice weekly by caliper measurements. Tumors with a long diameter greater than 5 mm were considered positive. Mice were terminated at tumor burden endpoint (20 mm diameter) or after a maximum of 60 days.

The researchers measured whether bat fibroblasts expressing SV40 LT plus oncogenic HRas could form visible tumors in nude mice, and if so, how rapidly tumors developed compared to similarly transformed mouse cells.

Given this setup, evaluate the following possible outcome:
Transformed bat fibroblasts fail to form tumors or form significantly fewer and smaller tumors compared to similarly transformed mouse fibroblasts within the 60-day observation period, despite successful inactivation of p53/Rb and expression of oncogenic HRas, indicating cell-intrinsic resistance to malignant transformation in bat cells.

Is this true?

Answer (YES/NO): NO